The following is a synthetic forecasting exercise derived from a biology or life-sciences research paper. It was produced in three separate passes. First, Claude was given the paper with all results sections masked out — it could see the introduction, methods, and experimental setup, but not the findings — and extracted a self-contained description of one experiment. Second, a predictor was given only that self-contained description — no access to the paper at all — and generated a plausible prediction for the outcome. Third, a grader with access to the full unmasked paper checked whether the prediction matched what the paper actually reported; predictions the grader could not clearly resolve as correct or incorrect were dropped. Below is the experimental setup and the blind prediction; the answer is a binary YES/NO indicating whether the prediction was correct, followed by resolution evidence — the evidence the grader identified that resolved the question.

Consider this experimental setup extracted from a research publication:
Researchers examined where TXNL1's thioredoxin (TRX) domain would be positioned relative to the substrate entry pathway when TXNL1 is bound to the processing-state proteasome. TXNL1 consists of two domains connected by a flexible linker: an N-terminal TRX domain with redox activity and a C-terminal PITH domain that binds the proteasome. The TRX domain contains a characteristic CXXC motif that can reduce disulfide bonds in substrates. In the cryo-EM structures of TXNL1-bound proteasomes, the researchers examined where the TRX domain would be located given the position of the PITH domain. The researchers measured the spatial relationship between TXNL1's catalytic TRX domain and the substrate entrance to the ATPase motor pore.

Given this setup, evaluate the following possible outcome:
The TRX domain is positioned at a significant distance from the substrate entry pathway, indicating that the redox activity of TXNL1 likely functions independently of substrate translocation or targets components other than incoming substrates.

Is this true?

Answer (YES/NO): NO